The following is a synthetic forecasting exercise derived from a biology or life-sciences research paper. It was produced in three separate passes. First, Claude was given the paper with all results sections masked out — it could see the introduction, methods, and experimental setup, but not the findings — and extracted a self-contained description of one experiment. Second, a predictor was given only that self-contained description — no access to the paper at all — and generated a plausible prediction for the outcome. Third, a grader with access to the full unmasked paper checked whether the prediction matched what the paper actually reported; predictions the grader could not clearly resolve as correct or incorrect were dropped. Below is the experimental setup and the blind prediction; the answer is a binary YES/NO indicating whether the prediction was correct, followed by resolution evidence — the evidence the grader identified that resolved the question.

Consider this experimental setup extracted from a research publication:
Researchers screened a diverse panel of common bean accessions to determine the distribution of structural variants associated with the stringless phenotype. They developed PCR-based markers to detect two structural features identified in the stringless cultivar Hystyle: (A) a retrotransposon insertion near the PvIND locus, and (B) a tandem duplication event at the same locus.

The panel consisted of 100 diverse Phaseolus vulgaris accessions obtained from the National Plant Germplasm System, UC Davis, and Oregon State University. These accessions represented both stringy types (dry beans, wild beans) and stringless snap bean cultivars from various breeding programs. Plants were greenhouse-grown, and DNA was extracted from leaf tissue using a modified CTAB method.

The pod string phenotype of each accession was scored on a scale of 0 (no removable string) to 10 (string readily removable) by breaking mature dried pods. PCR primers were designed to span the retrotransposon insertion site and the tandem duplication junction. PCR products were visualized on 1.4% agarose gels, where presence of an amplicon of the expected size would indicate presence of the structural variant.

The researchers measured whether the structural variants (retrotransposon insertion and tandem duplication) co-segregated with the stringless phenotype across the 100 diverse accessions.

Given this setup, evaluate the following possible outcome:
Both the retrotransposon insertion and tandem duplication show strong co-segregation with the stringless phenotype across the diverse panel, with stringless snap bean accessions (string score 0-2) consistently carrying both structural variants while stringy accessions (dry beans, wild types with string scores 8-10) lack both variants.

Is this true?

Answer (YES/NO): YES